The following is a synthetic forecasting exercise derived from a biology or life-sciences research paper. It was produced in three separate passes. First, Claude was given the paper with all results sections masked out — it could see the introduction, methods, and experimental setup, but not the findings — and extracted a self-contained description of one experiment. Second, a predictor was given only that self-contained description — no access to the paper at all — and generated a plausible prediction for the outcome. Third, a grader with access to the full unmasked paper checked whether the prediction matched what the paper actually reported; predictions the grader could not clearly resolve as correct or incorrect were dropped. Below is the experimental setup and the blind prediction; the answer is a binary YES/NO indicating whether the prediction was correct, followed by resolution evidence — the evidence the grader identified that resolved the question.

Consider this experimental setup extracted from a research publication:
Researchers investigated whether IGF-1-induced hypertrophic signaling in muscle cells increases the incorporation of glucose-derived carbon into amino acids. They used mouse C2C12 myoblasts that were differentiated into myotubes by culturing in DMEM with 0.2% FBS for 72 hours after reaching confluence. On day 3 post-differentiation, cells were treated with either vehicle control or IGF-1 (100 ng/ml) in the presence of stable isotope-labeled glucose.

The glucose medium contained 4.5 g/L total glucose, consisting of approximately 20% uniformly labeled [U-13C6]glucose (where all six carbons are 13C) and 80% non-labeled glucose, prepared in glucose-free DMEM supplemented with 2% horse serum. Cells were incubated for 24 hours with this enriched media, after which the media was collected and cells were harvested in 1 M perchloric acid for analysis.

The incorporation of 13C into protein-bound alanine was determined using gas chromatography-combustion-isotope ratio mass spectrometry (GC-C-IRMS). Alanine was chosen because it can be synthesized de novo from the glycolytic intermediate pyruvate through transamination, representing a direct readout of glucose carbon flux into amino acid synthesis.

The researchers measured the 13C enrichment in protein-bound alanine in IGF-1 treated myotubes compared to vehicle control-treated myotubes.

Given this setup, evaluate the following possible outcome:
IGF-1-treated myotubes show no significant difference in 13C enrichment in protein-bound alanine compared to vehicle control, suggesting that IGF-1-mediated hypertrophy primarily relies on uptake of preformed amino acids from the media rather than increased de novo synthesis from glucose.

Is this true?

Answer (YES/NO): NO